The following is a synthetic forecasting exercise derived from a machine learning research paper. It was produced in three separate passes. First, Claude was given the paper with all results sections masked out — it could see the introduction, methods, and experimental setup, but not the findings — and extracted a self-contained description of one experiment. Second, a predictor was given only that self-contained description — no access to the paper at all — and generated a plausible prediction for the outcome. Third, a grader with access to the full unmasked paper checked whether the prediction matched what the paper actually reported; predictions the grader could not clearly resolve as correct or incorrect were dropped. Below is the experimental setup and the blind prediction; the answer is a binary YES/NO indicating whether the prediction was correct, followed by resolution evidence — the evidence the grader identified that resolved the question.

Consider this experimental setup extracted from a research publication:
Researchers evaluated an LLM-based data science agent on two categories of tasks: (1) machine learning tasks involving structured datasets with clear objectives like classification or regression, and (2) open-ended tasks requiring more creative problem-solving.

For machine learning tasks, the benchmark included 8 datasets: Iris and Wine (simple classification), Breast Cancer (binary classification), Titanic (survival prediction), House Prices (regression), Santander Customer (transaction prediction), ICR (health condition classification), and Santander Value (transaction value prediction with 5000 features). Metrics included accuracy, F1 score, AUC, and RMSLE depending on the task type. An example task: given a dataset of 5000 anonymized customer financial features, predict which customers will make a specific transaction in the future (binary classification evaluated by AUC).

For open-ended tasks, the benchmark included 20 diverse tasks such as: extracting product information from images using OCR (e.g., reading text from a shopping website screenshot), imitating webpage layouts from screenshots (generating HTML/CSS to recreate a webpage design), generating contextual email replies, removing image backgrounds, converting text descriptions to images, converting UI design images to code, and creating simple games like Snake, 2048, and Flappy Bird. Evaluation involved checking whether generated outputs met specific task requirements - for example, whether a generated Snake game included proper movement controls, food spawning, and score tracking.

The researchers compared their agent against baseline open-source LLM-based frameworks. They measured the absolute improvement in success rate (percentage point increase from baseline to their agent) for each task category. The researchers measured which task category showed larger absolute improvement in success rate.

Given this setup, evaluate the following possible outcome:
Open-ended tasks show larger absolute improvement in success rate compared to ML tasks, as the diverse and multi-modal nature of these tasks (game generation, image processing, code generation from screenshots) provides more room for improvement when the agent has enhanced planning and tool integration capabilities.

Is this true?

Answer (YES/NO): YES